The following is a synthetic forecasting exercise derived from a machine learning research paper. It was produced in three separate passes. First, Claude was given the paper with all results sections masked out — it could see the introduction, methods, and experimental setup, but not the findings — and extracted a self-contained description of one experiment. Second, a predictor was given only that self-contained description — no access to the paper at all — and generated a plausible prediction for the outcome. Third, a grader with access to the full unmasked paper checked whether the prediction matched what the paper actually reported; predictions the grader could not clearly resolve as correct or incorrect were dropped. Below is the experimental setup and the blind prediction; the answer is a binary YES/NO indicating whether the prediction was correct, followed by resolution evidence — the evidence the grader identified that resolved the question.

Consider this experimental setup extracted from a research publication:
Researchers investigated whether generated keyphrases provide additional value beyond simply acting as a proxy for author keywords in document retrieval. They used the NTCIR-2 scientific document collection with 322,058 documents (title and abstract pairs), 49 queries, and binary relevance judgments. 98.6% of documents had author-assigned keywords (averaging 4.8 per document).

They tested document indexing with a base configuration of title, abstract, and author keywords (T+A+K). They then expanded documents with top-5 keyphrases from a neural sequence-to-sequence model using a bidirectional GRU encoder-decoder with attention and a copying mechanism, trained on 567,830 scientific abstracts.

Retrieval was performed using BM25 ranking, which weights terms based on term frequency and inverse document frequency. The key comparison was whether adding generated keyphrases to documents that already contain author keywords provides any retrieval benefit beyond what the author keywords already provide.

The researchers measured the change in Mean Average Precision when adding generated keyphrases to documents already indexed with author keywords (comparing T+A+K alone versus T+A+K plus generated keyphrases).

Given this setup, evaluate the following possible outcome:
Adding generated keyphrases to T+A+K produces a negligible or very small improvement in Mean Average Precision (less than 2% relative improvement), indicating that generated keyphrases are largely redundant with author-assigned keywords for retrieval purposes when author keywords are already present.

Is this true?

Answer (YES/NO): NO